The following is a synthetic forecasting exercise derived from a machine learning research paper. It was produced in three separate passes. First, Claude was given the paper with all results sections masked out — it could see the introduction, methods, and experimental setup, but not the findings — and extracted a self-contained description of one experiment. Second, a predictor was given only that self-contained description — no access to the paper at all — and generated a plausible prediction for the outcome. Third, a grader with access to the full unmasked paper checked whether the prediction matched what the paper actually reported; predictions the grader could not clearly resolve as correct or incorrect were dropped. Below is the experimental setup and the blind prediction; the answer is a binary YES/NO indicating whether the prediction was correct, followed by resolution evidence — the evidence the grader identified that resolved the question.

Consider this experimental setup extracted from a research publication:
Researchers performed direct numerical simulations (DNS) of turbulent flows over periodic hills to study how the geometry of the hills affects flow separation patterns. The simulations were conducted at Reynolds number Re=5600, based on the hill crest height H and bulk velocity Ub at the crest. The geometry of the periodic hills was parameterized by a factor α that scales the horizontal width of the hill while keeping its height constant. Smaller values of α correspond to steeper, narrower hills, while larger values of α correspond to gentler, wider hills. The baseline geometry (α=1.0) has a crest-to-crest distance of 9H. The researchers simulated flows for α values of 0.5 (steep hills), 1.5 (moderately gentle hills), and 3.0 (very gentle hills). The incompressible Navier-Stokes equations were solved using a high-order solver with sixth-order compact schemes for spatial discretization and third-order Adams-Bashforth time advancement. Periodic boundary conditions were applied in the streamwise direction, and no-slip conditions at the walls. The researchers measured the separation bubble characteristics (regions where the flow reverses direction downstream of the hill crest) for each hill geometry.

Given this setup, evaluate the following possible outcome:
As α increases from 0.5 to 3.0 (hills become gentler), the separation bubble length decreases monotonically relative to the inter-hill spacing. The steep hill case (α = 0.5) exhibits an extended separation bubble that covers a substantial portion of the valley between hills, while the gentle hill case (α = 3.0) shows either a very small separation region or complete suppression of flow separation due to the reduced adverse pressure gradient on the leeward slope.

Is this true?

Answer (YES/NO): YES